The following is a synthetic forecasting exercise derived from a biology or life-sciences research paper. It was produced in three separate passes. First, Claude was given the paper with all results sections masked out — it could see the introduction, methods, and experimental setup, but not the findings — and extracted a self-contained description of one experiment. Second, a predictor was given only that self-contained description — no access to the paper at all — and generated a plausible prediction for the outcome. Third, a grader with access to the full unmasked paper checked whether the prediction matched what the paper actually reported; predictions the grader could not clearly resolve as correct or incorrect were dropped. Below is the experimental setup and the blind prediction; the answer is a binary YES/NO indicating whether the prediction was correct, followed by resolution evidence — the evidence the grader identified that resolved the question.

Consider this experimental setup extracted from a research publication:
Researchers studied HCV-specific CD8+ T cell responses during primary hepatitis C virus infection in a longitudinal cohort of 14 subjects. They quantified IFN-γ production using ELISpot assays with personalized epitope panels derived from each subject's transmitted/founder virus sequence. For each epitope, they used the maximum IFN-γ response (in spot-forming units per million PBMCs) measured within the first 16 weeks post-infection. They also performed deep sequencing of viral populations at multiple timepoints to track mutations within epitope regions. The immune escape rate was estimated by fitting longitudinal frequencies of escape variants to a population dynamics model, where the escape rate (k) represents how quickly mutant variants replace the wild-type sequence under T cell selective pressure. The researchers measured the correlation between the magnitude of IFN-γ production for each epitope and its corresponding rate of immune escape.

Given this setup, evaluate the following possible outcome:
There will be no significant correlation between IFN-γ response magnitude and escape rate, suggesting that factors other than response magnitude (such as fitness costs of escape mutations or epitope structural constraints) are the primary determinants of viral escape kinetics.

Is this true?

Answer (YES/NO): NO